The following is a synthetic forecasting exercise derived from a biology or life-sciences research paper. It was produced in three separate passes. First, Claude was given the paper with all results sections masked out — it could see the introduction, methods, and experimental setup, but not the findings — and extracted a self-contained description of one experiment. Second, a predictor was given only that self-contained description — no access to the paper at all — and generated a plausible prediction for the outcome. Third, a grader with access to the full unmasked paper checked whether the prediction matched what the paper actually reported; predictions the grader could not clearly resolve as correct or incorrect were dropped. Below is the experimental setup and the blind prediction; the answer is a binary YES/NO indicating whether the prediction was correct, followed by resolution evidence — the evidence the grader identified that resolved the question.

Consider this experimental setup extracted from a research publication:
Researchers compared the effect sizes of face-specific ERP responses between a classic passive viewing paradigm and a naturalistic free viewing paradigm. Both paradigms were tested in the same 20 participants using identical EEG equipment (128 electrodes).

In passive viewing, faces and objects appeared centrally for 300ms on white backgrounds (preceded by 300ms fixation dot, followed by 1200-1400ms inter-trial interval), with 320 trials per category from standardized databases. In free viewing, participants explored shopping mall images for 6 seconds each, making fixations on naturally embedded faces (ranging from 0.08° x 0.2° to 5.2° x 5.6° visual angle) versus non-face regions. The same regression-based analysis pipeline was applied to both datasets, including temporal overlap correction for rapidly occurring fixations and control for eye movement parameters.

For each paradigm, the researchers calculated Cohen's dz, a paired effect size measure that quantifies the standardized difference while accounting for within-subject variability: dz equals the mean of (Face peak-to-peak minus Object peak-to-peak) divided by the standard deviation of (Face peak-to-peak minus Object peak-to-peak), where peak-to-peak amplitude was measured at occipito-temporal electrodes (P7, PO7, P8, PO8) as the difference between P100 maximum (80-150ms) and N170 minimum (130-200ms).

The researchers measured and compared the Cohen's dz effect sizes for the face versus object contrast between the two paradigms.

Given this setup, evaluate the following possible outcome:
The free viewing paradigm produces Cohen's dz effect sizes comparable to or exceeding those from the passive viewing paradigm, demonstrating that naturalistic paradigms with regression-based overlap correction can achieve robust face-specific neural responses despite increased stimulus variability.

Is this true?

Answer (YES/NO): YES